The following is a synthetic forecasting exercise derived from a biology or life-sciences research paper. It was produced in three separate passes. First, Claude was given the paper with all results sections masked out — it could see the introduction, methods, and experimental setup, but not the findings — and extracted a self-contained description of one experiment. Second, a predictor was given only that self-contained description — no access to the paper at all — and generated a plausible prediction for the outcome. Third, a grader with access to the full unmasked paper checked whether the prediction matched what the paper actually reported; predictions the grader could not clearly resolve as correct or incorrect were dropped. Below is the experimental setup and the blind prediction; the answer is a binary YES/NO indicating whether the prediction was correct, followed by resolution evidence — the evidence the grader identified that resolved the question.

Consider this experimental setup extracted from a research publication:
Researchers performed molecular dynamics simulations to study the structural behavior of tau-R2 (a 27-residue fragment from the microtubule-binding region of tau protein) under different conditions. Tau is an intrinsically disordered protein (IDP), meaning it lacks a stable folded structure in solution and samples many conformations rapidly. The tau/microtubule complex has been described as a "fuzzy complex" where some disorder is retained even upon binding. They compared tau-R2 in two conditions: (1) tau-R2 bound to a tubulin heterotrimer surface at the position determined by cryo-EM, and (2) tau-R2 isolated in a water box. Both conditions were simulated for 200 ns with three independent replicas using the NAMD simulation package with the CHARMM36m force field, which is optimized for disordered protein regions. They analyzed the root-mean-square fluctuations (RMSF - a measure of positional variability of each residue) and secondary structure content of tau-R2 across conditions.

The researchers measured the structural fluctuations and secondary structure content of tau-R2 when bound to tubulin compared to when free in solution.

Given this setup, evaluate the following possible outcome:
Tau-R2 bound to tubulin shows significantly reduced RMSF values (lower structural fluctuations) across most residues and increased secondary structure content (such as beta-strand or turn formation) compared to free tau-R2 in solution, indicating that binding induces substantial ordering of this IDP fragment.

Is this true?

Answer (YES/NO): NO